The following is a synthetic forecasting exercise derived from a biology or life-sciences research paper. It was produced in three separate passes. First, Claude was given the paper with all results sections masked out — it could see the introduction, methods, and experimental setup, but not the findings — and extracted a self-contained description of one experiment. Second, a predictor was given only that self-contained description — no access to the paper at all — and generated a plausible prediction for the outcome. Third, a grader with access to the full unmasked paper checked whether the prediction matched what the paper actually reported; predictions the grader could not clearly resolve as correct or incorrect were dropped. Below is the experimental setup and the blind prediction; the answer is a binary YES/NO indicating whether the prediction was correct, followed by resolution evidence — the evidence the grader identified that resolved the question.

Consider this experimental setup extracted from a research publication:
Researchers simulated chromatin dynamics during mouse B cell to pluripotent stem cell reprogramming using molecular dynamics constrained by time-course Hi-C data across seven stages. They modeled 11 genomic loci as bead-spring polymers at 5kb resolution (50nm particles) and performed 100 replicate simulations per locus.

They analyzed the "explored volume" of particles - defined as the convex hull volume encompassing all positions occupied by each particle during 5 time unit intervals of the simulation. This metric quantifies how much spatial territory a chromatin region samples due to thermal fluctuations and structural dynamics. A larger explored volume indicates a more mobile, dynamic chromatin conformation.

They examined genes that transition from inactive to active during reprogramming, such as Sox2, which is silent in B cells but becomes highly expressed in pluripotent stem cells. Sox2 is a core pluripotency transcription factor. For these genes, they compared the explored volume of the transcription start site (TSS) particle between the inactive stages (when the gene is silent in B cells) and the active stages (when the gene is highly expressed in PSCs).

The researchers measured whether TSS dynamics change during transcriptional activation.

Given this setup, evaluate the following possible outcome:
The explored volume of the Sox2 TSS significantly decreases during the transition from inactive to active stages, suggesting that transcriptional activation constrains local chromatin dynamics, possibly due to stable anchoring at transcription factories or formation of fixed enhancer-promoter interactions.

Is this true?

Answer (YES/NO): YES